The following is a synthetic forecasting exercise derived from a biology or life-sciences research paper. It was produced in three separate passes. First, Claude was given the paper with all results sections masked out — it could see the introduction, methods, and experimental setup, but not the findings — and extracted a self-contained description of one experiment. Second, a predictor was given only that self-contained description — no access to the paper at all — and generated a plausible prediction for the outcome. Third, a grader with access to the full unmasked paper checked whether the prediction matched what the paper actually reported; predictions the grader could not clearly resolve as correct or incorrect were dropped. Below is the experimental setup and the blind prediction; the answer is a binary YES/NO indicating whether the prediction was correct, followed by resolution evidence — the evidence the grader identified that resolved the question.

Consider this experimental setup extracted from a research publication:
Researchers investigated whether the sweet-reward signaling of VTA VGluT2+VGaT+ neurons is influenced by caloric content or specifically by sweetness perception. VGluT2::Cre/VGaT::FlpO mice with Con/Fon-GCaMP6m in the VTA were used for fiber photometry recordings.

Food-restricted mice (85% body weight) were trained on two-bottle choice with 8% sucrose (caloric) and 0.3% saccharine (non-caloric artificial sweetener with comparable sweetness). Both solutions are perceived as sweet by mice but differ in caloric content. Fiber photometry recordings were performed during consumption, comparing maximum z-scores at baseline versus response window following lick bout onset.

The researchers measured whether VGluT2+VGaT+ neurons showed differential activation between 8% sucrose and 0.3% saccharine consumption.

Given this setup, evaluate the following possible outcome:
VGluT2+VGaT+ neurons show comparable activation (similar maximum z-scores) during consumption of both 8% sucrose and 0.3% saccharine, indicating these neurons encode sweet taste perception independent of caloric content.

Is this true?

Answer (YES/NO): NO